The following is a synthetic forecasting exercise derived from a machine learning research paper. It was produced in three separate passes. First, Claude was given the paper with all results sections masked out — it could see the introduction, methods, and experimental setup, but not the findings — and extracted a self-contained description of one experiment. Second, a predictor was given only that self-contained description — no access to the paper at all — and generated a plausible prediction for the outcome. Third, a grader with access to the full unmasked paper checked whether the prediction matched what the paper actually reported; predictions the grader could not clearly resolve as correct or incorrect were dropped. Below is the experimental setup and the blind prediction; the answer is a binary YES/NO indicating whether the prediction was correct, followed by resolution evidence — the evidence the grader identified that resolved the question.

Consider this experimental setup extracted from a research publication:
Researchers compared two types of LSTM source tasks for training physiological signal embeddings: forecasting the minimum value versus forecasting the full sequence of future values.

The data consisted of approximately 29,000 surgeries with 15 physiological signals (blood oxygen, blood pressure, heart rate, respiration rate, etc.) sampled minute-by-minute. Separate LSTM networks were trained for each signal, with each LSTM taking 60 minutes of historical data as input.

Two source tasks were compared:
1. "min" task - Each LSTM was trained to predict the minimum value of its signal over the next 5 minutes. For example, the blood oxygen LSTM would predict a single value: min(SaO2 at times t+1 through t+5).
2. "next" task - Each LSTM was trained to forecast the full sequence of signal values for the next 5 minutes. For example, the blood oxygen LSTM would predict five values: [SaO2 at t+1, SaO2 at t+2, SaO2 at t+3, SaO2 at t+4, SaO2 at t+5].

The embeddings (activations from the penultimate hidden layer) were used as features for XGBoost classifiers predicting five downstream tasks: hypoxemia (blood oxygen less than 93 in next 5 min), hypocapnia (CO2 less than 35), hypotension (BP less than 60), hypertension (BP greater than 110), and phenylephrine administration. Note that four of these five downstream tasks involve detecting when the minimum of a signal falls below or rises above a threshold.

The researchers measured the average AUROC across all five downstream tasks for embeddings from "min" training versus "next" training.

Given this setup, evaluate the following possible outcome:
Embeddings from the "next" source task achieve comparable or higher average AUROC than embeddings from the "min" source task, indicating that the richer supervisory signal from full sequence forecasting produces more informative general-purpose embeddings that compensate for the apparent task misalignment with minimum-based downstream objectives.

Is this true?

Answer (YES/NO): YES